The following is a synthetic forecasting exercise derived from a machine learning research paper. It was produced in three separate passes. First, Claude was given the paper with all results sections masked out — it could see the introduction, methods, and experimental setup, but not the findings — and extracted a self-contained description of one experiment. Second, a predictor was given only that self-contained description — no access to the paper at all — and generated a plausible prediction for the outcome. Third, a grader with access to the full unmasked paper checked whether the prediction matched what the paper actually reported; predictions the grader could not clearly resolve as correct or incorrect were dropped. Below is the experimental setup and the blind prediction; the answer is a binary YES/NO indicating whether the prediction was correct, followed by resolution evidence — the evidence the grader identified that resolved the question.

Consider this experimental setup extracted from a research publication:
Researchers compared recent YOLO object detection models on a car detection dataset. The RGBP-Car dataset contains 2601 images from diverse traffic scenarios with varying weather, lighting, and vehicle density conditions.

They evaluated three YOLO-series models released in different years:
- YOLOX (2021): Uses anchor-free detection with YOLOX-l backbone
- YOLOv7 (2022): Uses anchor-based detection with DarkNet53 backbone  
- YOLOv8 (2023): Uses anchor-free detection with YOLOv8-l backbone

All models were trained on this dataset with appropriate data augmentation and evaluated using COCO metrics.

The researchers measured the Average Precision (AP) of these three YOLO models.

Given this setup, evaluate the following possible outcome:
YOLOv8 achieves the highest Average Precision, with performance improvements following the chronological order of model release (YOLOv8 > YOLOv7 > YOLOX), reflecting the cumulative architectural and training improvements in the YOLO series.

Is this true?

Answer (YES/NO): NO